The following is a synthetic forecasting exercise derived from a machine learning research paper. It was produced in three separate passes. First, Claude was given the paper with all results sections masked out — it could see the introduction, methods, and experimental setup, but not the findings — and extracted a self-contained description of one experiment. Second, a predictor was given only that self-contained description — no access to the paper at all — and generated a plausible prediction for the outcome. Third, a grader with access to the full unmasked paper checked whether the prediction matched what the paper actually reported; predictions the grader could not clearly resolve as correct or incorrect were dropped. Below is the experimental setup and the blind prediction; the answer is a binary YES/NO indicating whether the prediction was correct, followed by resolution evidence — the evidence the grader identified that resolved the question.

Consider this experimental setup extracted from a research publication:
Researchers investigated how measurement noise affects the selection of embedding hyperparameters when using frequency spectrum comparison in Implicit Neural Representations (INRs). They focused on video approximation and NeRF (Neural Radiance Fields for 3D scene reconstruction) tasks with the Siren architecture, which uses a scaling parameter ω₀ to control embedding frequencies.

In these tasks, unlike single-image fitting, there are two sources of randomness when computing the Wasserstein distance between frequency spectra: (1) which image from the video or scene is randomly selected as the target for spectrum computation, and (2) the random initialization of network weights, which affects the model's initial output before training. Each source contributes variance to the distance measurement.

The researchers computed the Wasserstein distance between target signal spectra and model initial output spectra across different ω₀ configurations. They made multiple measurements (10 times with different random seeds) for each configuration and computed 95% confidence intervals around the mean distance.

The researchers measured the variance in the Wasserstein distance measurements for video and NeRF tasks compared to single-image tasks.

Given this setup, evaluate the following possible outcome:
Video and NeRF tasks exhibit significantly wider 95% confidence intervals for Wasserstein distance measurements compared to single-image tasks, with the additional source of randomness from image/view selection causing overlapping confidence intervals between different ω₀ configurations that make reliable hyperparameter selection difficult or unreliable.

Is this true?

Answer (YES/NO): NO